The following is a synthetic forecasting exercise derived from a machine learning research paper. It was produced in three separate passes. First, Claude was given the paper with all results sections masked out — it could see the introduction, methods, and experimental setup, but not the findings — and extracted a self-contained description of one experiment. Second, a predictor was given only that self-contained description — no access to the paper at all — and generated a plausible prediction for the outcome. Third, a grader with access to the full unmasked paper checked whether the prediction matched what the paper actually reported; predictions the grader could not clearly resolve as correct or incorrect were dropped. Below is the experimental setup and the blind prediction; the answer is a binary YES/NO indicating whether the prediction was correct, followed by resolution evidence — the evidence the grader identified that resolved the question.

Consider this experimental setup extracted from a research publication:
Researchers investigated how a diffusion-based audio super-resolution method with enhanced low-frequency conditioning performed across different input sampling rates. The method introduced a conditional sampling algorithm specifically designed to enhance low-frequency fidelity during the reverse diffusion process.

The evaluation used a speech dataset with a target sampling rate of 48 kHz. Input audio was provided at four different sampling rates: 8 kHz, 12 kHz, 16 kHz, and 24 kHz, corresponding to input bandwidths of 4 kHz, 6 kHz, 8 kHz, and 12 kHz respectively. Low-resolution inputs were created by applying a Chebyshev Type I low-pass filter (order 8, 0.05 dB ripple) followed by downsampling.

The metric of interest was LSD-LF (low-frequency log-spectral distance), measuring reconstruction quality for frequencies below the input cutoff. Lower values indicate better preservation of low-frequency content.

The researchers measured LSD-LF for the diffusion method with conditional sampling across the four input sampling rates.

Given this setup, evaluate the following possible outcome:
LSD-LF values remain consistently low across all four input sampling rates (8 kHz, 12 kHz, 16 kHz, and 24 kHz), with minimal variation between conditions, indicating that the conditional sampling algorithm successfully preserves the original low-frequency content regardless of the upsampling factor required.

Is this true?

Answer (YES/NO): YES